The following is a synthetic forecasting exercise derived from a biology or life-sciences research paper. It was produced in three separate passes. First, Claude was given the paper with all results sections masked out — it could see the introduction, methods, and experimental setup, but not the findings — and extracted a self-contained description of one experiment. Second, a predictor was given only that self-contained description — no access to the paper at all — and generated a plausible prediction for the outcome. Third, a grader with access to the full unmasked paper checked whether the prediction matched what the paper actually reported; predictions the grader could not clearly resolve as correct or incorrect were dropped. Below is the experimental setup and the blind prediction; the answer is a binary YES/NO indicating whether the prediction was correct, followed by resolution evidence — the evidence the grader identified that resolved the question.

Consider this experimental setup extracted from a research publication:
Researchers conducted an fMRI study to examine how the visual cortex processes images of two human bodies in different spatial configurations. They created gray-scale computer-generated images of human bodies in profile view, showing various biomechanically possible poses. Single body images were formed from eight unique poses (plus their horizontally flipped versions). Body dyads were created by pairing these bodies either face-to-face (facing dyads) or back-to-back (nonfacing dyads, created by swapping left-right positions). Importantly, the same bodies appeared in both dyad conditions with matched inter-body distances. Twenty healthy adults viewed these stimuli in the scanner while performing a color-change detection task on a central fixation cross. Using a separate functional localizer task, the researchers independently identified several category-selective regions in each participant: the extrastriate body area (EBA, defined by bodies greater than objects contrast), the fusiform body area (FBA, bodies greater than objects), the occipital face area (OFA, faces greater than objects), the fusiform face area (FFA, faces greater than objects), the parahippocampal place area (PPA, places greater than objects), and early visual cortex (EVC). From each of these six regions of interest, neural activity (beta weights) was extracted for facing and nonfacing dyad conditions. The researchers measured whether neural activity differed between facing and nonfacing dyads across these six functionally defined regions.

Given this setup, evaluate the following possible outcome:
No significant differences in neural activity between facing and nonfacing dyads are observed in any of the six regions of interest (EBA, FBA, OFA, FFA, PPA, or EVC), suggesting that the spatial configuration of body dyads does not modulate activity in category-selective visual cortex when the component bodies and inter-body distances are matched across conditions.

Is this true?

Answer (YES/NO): NO